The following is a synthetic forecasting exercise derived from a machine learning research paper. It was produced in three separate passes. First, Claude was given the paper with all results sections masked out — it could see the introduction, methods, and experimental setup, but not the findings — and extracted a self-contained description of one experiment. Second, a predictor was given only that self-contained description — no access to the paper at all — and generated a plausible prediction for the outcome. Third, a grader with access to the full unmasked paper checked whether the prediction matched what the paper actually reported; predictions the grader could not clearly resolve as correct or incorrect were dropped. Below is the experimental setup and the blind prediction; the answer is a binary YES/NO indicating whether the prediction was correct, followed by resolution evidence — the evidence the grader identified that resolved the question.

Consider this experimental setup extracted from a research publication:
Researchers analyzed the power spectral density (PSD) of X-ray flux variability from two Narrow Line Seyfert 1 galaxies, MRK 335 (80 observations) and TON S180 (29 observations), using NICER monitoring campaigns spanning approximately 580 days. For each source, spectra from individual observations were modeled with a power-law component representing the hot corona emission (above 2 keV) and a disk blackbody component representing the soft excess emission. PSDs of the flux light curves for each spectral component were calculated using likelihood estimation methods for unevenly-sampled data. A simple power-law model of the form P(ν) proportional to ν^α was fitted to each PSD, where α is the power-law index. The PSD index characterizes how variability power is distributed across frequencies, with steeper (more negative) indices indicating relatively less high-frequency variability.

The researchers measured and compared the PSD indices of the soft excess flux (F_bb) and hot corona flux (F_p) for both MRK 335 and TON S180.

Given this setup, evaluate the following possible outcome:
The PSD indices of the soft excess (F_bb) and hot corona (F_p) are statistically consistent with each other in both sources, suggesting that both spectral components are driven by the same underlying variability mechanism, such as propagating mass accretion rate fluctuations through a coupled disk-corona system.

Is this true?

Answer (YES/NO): YES